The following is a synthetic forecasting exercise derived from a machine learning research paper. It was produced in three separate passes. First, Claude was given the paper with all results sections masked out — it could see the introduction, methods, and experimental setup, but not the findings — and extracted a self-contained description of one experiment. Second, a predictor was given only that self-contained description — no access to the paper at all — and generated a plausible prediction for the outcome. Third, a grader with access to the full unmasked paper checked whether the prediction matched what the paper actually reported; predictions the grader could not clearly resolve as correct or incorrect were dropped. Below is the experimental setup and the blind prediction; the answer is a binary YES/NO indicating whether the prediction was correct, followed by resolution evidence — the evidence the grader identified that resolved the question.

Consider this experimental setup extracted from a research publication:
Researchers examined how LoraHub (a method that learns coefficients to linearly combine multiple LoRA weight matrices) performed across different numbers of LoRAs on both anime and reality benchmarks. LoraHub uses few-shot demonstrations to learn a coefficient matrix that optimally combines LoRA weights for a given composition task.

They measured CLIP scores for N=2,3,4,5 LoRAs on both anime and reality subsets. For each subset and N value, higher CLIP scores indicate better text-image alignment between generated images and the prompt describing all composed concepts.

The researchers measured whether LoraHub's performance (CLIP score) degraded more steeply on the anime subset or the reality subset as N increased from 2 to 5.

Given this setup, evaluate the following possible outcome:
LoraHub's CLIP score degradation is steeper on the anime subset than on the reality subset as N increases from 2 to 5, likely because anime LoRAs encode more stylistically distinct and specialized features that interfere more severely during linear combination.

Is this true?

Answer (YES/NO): NO